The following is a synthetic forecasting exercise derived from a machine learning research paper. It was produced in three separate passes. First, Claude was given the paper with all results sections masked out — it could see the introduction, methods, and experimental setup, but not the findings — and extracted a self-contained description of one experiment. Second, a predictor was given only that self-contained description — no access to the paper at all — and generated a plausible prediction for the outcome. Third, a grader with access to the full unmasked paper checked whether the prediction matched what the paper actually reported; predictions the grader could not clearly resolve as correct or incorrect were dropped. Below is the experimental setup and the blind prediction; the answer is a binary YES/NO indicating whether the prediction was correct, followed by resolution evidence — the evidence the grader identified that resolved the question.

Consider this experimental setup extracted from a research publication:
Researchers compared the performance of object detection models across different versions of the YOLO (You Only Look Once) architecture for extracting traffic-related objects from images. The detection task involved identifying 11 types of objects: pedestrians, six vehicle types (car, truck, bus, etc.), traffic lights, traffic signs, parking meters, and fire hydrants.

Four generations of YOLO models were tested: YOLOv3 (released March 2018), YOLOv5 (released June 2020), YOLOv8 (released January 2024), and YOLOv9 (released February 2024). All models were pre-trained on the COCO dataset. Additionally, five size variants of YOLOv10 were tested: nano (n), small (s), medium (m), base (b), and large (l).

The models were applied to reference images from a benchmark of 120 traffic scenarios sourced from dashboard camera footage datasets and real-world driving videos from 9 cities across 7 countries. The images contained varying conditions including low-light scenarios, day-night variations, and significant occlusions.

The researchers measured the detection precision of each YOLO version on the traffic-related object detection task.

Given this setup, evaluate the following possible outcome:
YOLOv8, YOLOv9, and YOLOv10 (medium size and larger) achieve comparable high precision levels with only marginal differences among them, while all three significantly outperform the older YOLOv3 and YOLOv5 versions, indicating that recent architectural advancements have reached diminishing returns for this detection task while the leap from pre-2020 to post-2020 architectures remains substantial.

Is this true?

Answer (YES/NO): NO